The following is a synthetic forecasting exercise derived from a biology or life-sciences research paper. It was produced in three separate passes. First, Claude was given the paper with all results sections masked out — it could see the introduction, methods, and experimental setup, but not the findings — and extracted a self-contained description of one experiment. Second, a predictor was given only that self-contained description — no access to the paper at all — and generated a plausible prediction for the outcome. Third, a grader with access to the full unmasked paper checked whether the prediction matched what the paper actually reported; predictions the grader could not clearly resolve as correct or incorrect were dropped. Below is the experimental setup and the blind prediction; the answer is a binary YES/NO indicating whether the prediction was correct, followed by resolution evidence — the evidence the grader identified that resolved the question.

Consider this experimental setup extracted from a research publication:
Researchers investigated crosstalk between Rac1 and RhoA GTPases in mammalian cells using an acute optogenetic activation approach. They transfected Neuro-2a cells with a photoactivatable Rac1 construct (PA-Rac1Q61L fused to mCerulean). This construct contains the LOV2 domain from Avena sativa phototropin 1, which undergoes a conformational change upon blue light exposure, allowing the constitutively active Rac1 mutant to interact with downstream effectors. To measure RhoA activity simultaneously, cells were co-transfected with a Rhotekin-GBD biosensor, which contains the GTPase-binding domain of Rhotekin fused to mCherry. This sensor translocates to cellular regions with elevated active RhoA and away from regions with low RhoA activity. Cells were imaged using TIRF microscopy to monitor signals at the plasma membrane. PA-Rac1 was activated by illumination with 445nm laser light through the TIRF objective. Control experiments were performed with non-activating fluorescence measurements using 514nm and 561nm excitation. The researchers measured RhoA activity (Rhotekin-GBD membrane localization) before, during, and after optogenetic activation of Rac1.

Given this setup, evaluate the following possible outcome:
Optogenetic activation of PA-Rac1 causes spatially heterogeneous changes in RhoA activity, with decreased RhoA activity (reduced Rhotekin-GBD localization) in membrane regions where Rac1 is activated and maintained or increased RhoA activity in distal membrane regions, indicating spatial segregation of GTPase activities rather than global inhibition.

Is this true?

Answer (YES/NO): NO